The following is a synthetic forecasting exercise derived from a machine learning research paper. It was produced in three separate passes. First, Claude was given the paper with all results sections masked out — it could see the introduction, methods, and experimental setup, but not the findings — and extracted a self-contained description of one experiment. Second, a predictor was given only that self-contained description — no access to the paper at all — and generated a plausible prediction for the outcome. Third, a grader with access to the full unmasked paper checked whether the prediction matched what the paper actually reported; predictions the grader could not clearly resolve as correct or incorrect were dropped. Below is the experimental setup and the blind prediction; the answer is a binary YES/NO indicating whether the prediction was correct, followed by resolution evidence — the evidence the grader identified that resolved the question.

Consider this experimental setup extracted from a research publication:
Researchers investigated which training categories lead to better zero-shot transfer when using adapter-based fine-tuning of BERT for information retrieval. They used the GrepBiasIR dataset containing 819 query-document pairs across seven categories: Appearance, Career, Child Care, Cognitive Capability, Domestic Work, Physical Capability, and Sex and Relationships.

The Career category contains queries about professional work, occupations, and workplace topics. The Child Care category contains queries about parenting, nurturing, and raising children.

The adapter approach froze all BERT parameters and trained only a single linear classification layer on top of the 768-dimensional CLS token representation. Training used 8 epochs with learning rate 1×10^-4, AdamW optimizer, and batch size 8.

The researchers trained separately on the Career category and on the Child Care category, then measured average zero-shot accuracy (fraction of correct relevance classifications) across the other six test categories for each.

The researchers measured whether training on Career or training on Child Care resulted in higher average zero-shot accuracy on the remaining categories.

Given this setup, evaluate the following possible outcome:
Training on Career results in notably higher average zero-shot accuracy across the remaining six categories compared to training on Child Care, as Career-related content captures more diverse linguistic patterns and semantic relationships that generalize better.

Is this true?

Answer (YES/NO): NO